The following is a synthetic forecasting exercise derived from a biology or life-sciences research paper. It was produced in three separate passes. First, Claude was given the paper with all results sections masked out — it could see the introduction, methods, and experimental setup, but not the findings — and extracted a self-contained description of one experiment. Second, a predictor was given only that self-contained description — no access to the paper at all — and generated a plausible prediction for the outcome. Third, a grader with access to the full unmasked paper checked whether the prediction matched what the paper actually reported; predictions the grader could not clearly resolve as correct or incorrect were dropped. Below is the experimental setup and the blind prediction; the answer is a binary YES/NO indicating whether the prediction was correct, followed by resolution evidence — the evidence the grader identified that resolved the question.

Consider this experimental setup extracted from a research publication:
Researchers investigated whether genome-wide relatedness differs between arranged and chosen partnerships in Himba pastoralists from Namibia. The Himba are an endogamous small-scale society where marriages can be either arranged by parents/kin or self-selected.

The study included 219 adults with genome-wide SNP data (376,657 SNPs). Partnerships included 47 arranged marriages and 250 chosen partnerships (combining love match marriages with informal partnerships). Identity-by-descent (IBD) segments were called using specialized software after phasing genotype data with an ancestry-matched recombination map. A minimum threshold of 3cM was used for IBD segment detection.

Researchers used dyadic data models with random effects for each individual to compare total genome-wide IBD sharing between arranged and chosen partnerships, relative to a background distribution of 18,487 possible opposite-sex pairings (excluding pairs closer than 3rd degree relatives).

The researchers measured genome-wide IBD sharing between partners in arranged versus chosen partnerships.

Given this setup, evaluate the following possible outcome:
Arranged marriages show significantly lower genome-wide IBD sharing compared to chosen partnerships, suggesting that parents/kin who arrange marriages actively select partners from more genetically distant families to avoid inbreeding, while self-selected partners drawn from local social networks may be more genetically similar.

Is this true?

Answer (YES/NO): NO